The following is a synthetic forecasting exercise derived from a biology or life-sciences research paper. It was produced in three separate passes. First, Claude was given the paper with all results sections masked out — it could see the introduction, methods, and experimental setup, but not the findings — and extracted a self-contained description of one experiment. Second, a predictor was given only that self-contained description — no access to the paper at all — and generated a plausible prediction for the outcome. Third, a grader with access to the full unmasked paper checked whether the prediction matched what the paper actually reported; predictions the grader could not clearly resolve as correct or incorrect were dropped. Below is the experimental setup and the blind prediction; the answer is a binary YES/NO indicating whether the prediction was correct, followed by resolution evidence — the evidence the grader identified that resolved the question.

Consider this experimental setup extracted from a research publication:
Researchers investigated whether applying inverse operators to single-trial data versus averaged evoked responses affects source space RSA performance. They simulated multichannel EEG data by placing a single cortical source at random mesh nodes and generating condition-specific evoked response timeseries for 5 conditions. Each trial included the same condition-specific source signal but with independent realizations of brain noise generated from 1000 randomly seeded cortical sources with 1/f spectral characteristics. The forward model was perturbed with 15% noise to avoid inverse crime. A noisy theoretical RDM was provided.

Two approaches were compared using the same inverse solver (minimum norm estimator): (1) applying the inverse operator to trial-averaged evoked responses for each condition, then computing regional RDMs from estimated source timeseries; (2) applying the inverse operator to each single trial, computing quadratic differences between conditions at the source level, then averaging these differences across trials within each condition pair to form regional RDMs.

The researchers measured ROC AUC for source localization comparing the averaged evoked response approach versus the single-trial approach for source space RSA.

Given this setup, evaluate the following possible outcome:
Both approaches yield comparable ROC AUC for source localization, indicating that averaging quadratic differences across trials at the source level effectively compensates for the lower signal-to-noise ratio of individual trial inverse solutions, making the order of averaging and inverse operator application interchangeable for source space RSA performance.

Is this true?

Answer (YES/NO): NO